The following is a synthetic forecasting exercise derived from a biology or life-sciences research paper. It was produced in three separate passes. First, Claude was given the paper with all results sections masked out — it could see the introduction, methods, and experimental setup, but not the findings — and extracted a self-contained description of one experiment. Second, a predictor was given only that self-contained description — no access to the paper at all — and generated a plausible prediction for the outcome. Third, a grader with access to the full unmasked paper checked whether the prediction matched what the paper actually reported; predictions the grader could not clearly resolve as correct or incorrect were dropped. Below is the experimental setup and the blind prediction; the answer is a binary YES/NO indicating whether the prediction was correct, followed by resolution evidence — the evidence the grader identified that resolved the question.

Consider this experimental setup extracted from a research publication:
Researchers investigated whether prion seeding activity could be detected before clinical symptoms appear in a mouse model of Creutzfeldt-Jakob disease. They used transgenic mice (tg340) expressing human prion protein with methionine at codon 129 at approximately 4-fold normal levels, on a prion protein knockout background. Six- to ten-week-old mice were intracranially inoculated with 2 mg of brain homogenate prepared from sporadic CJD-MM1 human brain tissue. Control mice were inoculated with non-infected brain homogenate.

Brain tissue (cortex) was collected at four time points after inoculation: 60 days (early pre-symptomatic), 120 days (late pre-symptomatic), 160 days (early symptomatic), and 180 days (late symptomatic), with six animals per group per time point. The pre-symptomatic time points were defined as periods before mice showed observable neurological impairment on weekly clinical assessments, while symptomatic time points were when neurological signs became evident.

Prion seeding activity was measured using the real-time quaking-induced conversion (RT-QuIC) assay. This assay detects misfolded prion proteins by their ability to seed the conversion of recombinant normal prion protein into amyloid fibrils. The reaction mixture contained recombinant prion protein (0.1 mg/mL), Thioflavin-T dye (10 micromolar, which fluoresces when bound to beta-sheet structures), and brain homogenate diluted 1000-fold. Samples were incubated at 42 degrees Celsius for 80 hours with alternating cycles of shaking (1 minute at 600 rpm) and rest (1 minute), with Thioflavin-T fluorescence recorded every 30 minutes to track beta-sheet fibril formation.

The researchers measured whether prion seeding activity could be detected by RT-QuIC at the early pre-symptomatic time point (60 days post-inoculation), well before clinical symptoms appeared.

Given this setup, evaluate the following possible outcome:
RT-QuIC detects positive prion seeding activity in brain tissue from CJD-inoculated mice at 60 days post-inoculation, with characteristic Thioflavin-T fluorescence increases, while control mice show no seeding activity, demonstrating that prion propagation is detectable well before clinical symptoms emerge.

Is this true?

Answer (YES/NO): YES